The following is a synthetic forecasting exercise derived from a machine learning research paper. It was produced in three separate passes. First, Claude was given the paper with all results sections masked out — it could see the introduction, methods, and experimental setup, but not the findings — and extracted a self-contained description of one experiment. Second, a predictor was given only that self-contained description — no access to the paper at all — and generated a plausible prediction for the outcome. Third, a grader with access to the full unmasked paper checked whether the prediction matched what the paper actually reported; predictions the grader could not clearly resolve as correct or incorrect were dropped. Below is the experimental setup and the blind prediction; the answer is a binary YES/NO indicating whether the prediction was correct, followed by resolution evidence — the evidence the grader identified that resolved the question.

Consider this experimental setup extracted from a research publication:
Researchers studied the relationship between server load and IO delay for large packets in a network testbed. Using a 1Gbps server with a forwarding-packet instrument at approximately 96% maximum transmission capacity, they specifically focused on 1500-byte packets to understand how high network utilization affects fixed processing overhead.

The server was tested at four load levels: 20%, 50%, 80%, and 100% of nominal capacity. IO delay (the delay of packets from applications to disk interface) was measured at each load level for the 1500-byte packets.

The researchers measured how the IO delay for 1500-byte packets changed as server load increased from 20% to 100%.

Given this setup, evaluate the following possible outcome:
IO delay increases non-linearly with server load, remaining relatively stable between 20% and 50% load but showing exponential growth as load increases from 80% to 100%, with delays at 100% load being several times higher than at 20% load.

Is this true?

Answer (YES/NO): NO